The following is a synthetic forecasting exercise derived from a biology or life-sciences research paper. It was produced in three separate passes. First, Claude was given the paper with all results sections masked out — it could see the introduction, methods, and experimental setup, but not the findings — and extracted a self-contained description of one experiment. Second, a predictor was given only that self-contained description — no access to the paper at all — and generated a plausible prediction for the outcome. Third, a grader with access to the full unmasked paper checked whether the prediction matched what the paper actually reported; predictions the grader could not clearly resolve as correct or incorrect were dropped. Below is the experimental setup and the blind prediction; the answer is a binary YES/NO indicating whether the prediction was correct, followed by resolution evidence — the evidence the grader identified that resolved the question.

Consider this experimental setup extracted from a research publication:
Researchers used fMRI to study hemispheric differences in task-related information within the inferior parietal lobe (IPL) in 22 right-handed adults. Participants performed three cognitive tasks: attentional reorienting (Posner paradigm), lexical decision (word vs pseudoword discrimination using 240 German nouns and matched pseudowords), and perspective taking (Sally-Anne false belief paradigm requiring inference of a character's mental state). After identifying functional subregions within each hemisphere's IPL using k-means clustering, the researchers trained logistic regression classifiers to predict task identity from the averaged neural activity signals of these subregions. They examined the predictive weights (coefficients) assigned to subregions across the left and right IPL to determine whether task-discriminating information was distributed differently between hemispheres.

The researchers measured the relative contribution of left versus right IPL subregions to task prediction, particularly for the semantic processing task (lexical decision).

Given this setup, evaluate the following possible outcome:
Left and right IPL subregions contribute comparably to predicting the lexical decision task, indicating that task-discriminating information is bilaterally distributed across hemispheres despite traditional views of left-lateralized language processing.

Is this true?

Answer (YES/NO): NO